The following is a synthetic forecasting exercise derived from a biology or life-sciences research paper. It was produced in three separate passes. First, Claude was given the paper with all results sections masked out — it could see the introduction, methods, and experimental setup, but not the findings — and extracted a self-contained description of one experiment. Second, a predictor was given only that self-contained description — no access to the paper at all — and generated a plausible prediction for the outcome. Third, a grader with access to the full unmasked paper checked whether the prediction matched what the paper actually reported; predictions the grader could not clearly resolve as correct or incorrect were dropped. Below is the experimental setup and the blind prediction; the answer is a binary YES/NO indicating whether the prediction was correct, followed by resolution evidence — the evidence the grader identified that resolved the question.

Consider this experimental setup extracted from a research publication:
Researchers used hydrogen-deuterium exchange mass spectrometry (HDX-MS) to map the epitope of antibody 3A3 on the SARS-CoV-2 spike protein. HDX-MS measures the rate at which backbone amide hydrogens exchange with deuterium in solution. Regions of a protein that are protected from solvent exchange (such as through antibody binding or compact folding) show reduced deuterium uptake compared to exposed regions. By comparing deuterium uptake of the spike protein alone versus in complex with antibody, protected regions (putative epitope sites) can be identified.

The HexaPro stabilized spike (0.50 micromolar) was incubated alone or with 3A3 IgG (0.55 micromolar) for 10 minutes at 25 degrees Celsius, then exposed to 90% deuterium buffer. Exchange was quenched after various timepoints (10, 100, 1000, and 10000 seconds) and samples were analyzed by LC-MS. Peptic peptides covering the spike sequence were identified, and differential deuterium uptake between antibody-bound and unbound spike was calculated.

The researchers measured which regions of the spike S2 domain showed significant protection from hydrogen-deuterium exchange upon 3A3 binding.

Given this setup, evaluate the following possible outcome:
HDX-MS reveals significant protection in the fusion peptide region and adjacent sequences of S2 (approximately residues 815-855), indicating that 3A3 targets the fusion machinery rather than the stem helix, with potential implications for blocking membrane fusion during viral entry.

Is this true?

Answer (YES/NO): NO